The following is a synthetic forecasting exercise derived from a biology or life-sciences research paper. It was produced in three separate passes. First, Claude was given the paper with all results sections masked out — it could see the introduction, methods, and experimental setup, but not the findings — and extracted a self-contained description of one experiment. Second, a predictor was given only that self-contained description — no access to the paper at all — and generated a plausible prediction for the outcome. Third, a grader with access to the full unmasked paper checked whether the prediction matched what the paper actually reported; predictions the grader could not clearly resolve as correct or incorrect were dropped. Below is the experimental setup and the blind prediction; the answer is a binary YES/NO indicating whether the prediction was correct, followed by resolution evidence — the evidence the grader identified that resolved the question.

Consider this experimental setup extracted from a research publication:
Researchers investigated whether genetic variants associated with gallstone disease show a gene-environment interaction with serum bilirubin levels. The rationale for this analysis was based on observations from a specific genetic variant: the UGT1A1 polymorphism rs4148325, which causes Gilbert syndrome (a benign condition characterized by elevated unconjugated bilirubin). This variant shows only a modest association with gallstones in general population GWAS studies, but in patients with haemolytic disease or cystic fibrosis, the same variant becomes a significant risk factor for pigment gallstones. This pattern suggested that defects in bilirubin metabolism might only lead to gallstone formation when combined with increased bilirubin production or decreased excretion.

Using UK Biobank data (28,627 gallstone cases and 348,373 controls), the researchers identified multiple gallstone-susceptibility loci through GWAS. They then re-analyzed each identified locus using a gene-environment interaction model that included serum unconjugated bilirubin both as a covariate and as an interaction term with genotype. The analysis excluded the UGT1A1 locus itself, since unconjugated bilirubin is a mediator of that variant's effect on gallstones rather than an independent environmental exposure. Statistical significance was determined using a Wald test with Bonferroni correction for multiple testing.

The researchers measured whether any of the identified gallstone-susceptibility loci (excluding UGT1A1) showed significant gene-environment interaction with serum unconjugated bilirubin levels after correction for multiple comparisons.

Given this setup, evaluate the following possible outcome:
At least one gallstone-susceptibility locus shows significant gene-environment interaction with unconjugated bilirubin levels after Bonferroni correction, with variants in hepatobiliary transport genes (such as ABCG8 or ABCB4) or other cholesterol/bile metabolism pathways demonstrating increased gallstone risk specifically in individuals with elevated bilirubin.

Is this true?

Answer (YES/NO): NO